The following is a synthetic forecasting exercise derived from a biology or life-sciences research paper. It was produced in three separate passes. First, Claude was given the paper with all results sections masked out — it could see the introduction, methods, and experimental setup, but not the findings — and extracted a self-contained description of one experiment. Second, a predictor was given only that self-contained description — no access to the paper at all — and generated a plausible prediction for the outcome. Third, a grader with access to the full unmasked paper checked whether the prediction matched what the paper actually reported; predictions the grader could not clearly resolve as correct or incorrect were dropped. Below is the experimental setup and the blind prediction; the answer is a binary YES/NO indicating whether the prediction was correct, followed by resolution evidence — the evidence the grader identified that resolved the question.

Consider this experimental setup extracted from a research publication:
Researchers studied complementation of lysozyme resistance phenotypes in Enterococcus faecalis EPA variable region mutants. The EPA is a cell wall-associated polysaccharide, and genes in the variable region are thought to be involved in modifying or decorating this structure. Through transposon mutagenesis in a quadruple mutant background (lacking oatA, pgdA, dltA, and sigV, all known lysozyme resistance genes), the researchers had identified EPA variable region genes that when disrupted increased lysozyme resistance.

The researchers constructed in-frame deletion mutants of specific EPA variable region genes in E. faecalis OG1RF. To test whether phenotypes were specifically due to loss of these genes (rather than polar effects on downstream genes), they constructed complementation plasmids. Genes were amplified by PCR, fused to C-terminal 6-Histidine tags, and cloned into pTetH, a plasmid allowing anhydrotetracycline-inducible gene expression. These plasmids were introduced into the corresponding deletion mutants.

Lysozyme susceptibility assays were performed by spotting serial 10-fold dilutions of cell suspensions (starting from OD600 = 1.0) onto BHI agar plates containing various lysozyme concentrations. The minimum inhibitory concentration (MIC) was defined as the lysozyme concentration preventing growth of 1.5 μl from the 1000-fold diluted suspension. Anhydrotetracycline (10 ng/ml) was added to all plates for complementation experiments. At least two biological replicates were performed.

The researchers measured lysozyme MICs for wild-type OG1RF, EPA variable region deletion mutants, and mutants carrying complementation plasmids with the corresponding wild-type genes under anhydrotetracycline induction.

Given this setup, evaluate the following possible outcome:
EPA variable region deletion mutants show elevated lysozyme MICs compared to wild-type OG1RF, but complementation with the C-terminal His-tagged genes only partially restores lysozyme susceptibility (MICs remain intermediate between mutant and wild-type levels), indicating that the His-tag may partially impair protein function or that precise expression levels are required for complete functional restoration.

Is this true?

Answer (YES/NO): NO